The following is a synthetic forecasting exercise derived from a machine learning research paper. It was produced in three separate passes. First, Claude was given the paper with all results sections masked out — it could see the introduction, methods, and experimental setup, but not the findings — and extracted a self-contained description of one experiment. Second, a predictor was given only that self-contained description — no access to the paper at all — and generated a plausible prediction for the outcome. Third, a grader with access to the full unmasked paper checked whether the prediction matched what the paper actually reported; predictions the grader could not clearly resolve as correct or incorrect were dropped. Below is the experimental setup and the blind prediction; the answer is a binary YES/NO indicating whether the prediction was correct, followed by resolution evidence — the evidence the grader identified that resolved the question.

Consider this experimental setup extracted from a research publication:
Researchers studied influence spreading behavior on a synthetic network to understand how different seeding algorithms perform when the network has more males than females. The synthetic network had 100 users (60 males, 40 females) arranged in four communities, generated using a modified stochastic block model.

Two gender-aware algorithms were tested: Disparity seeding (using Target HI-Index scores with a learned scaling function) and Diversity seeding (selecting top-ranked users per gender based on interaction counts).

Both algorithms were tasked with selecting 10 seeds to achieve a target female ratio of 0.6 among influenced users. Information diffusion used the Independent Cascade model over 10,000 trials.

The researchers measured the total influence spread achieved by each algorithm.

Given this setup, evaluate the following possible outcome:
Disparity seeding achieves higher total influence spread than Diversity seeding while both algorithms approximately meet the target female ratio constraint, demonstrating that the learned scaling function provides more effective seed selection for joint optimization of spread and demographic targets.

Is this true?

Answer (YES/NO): NO